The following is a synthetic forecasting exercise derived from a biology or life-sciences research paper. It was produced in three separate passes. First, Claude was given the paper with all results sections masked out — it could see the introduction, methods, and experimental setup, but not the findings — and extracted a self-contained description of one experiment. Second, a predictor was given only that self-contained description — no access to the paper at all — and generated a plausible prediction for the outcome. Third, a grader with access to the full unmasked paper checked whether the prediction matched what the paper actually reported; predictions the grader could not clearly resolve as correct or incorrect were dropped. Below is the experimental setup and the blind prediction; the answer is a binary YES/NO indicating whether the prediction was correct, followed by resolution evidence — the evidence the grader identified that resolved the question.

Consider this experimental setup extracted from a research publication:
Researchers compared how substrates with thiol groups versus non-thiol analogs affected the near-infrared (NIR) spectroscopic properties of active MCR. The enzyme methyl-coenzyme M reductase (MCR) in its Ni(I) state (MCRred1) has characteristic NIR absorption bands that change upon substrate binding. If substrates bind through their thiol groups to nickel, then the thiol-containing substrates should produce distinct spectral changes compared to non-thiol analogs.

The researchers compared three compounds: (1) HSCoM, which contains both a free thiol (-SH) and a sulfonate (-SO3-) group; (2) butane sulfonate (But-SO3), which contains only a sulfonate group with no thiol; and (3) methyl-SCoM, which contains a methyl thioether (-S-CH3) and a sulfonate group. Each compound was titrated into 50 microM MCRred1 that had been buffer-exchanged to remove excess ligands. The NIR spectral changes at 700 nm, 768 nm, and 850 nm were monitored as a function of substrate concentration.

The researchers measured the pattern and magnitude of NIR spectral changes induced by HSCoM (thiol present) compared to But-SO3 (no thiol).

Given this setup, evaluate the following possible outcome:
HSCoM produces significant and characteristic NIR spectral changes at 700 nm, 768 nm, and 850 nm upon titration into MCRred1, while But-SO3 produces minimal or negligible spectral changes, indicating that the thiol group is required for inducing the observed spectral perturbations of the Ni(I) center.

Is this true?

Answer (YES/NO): NO